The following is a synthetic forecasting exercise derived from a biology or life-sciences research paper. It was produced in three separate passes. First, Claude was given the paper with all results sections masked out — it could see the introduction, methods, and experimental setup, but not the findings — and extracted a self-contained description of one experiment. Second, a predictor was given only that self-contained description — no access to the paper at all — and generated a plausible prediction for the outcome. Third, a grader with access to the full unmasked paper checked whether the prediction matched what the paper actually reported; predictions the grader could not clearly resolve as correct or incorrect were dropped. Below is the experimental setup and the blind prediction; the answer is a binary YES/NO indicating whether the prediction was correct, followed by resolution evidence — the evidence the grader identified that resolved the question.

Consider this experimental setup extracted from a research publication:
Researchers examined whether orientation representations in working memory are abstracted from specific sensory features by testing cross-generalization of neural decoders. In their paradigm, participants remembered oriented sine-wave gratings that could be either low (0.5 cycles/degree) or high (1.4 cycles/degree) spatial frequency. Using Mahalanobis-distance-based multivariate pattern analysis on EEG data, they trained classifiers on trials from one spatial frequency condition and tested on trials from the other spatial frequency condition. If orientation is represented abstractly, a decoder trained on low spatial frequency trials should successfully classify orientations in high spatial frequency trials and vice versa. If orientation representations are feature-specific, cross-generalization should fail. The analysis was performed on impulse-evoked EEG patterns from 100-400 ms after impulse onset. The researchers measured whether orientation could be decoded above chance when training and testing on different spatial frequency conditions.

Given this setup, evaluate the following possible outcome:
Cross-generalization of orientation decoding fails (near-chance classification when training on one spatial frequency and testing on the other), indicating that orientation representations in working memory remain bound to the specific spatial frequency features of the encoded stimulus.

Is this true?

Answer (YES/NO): YES